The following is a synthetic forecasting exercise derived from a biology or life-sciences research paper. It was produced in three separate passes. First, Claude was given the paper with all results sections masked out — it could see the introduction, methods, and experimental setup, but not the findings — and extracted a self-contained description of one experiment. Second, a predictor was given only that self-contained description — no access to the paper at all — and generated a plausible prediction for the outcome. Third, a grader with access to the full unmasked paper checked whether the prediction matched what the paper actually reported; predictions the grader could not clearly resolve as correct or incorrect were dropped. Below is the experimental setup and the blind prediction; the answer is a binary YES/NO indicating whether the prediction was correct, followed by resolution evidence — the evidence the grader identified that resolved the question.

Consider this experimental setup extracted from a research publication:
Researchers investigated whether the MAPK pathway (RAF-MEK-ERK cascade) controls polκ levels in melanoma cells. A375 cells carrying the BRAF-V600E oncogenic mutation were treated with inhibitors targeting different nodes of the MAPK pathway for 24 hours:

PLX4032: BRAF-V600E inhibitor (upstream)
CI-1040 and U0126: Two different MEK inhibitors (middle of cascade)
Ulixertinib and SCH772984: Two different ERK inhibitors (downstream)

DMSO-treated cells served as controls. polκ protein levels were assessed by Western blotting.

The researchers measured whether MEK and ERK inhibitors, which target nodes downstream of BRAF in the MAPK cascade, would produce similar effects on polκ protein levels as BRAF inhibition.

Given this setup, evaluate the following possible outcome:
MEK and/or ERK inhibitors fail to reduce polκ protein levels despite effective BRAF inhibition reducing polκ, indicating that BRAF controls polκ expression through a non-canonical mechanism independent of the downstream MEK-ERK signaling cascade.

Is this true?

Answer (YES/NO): NO